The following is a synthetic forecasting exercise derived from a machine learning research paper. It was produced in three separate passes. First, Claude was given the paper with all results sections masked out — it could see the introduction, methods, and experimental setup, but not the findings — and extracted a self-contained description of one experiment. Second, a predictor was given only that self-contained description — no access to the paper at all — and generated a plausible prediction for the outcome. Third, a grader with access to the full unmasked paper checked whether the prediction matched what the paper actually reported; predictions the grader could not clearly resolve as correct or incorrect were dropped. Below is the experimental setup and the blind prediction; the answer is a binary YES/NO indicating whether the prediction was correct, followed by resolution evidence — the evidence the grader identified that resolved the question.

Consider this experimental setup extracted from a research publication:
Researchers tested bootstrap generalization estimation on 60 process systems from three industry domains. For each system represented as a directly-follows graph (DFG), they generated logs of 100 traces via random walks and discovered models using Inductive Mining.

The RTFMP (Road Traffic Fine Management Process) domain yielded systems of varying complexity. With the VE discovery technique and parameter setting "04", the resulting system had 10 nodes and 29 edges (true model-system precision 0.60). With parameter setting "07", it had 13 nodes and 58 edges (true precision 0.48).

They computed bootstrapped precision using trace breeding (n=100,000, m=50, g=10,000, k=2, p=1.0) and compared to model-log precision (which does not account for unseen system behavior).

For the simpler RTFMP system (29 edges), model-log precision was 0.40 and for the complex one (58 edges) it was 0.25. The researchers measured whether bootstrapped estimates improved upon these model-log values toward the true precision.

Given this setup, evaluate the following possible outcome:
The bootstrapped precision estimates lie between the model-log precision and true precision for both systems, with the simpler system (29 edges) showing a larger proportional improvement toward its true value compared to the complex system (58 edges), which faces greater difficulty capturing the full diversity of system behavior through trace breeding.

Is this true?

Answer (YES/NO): YES